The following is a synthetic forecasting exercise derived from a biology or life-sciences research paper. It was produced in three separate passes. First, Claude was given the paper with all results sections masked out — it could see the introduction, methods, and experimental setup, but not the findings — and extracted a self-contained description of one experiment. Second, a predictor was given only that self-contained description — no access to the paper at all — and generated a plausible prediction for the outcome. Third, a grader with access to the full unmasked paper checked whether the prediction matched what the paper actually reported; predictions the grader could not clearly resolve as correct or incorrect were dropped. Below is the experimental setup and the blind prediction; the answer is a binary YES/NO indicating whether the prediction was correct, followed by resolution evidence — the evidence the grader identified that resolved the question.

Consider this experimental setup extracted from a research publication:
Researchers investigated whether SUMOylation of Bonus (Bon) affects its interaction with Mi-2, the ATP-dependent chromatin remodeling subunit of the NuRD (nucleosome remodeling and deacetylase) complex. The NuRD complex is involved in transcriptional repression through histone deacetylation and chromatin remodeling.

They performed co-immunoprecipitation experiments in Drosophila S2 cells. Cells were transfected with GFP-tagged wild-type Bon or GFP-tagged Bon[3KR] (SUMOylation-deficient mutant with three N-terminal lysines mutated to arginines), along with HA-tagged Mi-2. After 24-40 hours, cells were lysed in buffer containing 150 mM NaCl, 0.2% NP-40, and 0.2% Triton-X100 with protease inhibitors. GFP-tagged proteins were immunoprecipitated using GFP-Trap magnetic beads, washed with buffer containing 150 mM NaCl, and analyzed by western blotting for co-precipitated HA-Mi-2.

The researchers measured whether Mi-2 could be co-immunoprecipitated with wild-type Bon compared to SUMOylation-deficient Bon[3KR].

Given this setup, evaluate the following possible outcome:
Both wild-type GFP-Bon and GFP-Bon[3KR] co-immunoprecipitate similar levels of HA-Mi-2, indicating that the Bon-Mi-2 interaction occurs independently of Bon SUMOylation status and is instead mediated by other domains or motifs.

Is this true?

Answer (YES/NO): YES